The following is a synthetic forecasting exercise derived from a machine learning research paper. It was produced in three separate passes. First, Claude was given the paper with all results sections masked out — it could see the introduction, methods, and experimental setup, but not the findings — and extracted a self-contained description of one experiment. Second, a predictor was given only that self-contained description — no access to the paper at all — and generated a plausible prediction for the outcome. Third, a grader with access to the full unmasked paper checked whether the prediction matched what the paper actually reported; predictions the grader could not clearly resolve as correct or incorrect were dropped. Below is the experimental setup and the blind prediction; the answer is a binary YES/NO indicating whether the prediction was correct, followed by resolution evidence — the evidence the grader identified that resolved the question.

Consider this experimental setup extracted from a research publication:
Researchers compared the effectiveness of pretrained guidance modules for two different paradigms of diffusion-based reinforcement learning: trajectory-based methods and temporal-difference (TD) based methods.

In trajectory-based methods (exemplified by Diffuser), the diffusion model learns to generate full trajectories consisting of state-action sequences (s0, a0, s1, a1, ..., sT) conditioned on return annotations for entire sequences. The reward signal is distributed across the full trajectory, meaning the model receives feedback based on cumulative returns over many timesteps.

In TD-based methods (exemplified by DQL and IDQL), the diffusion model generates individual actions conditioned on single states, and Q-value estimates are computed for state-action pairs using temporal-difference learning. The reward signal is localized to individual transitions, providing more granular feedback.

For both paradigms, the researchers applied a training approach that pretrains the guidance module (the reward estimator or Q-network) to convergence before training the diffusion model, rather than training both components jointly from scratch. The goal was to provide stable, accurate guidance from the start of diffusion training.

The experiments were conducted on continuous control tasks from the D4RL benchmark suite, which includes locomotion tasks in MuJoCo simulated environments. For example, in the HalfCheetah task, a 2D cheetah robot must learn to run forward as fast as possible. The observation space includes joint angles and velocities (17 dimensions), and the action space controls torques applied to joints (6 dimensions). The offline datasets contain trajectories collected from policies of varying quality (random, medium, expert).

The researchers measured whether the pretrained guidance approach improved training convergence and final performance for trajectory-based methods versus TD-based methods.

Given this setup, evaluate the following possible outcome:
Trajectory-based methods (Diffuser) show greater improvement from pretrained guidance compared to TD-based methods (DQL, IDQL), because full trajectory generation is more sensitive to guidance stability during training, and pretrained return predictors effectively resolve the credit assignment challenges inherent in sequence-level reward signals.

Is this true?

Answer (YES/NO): NO